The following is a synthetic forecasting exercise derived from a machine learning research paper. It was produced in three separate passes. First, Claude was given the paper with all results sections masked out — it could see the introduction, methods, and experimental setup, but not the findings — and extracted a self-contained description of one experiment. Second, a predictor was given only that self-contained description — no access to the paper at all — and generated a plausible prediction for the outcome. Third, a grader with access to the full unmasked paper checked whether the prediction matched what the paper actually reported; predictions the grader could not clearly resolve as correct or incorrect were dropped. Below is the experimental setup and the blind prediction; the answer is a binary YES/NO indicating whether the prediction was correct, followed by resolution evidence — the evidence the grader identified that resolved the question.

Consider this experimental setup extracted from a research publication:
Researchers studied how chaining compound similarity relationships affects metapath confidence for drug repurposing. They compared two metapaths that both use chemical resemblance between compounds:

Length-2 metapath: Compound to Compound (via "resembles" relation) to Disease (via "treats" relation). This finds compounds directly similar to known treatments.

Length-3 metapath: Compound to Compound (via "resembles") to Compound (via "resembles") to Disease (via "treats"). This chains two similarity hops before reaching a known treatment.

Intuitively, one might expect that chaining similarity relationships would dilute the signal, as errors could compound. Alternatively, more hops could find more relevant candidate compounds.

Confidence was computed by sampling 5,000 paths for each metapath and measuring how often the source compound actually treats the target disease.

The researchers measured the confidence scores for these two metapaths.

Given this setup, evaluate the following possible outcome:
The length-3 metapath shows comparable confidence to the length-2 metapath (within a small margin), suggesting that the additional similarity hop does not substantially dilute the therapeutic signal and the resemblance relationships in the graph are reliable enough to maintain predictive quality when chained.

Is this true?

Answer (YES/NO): NO